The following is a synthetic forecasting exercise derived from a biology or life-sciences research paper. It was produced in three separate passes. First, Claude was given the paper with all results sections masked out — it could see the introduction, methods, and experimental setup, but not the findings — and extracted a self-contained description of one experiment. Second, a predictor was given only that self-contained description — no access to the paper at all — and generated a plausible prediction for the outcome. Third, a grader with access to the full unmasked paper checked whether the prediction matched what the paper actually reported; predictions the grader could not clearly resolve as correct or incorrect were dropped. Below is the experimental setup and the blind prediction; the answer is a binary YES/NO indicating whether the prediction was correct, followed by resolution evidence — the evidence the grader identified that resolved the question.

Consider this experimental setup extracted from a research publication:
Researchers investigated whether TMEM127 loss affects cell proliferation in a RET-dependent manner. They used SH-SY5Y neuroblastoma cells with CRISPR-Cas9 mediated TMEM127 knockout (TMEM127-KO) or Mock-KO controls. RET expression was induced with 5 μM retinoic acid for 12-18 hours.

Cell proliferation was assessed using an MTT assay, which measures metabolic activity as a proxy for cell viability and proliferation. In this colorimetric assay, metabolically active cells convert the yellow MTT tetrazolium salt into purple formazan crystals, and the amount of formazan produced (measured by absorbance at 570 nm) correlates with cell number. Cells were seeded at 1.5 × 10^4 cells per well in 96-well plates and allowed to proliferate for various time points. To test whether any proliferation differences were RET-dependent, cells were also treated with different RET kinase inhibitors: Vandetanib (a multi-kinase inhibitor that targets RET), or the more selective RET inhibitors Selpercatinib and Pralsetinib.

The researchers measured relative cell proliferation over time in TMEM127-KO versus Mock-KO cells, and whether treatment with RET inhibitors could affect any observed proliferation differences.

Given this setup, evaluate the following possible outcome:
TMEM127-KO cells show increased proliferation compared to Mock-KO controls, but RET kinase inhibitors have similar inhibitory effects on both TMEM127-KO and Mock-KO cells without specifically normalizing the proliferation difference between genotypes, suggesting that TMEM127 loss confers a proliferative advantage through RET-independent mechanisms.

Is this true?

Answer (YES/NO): NO